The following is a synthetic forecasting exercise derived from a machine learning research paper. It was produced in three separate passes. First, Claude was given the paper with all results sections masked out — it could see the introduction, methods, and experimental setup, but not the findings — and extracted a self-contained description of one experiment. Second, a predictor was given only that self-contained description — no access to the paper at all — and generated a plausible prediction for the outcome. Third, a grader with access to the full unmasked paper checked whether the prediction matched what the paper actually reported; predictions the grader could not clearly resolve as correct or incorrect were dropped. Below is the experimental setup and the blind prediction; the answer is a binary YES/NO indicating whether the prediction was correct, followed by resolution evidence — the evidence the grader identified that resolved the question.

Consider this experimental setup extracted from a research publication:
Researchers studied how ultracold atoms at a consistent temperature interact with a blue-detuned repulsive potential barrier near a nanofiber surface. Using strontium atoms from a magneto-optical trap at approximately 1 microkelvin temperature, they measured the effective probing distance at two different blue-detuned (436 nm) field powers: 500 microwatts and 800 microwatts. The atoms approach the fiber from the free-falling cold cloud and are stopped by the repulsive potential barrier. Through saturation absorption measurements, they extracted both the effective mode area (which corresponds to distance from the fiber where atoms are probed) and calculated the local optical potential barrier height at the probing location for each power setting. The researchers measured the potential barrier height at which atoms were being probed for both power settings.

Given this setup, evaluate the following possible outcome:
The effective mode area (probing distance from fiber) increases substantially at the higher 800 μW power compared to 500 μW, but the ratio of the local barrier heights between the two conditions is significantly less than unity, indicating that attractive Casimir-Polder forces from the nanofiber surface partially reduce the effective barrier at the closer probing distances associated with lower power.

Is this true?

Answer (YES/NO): NO